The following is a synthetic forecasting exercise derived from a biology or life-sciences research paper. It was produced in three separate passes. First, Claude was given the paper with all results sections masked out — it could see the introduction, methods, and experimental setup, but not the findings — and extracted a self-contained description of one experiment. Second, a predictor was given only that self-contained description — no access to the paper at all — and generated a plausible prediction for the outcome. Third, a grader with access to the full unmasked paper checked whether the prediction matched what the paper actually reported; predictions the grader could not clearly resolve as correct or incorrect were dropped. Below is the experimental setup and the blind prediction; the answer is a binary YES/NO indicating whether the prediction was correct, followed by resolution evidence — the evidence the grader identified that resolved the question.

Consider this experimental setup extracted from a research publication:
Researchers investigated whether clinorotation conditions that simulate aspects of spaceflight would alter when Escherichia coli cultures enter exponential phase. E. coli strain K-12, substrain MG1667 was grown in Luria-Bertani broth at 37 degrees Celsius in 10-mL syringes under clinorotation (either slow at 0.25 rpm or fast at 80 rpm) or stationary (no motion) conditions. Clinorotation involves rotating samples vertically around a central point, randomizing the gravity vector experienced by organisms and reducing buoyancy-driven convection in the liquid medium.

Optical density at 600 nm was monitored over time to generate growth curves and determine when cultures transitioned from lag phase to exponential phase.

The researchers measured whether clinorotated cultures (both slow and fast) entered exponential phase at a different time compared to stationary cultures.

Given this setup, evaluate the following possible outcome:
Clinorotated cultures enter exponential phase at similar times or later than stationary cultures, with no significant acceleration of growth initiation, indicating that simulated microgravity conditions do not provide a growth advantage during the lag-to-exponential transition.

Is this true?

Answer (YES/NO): NO